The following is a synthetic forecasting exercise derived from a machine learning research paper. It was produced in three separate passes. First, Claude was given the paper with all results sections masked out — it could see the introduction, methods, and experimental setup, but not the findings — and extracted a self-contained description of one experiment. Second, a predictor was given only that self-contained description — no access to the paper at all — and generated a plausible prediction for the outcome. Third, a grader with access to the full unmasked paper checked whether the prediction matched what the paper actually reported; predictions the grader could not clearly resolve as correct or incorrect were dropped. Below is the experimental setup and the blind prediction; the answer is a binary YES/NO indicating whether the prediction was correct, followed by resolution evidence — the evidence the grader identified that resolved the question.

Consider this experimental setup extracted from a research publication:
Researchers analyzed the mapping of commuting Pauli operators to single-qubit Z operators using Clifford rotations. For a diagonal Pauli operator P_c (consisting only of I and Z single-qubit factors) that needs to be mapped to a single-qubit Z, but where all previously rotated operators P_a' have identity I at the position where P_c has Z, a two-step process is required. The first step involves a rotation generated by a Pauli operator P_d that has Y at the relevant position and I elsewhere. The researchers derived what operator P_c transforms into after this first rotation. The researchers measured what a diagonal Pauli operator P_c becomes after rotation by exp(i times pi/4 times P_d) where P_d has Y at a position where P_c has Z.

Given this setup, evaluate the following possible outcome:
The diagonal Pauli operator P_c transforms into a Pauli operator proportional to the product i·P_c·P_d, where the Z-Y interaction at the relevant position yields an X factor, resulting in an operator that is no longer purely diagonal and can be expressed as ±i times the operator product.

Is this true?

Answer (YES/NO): NO